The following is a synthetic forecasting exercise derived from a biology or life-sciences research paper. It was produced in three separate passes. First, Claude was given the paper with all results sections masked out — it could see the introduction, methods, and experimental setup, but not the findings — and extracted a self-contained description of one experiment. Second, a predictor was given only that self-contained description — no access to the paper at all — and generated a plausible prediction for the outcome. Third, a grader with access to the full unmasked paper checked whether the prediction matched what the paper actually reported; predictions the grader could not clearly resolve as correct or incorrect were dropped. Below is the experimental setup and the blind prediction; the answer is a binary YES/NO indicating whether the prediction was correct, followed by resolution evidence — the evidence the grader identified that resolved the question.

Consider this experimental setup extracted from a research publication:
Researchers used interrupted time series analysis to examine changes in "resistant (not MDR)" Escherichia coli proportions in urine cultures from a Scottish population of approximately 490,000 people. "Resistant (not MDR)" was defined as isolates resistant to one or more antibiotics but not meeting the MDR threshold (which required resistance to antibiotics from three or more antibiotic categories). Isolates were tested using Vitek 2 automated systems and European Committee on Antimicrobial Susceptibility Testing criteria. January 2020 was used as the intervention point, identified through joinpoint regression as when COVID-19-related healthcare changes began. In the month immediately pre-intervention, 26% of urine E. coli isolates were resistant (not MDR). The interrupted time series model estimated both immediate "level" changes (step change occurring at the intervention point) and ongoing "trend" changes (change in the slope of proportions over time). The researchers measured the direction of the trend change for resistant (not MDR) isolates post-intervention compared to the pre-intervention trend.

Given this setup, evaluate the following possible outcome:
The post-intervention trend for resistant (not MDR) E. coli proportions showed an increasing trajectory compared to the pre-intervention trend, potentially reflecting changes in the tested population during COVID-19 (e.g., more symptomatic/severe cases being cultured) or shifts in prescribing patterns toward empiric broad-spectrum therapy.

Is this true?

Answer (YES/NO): YES